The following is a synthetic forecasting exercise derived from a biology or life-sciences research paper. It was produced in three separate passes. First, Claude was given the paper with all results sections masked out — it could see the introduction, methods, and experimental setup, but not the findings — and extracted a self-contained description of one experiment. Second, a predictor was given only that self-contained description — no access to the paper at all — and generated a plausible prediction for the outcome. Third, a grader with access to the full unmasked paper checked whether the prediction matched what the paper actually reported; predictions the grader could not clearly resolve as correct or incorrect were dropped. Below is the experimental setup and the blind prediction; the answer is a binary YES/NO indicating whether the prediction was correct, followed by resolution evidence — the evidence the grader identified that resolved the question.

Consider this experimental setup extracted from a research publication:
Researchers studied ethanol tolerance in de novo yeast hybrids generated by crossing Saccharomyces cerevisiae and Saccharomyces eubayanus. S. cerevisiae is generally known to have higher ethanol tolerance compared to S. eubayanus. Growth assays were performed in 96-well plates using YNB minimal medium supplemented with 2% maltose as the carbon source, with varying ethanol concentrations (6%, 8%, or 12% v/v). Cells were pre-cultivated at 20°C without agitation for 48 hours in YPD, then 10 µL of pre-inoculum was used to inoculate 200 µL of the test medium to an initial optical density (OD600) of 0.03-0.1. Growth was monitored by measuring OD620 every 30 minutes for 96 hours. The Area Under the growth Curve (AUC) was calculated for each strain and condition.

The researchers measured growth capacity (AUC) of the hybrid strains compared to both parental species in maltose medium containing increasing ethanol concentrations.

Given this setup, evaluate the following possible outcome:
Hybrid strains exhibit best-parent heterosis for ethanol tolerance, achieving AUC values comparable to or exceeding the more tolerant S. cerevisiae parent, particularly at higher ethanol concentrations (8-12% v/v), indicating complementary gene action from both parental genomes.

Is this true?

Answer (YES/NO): NO